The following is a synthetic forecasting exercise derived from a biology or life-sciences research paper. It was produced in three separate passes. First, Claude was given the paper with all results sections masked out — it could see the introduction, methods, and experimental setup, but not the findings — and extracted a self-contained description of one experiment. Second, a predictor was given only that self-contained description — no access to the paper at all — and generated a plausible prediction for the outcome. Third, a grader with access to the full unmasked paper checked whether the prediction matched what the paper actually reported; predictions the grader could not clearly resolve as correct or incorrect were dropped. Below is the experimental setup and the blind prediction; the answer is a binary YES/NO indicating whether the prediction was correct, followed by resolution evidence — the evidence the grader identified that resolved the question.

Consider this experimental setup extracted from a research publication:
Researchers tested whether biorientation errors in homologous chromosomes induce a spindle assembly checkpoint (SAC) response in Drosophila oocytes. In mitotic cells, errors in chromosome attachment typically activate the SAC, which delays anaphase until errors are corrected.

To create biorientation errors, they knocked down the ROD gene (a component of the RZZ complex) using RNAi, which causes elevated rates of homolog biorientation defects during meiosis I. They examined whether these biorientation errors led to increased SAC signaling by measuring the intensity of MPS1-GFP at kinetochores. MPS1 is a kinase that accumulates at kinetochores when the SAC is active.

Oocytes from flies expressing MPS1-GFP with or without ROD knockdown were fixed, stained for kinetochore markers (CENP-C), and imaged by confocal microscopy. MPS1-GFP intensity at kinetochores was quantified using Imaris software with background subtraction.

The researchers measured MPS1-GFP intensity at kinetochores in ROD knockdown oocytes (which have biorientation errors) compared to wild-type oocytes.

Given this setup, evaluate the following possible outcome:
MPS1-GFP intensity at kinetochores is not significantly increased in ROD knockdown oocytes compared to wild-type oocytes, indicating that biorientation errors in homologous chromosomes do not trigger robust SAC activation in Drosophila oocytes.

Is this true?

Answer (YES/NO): YES